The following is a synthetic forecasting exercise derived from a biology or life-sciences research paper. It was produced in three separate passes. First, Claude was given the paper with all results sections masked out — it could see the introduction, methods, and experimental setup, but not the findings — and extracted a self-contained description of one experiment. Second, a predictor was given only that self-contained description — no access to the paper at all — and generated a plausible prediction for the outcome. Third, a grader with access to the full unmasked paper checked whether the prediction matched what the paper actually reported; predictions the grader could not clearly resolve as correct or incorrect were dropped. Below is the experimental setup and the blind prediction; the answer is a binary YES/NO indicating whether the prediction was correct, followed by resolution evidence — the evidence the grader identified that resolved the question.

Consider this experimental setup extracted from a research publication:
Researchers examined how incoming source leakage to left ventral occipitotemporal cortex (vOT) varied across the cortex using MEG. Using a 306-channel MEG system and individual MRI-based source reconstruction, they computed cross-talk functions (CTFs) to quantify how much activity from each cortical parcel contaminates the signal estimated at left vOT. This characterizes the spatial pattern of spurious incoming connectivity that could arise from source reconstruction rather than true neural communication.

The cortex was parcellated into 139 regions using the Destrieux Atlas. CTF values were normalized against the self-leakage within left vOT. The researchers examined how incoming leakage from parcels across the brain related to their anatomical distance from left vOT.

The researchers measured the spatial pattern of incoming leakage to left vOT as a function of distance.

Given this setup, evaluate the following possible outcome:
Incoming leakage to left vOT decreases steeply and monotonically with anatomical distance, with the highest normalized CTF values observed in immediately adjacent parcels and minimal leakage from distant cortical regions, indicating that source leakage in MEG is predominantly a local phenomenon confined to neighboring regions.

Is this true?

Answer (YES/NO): YES